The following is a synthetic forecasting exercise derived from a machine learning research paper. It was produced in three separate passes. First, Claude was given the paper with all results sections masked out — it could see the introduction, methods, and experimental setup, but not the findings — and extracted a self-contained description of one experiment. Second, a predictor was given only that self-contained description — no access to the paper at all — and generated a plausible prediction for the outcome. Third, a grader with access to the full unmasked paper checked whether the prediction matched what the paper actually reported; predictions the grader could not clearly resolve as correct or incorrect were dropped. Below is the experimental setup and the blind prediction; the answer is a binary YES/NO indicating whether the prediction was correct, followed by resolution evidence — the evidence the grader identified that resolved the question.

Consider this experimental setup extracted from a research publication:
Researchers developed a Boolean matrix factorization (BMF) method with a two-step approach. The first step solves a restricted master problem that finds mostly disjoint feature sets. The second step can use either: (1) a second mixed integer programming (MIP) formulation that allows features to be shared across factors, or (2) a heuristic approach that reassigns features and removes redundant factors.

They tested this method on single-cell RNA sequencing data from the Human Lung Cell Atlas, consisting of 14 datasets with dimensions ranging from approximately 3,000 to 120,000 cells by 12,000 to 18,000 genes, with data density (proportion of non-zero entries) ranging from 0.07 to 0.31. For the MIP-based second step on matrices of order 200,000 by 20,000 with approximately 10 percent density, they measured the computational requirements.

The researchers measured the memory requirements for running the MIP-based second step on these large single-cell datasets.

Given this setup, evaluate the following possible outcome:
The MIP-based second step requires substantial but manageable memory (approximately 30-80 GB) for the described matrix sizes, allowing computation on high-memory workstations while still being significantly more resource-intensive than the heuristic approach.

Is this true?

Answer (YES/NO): NO